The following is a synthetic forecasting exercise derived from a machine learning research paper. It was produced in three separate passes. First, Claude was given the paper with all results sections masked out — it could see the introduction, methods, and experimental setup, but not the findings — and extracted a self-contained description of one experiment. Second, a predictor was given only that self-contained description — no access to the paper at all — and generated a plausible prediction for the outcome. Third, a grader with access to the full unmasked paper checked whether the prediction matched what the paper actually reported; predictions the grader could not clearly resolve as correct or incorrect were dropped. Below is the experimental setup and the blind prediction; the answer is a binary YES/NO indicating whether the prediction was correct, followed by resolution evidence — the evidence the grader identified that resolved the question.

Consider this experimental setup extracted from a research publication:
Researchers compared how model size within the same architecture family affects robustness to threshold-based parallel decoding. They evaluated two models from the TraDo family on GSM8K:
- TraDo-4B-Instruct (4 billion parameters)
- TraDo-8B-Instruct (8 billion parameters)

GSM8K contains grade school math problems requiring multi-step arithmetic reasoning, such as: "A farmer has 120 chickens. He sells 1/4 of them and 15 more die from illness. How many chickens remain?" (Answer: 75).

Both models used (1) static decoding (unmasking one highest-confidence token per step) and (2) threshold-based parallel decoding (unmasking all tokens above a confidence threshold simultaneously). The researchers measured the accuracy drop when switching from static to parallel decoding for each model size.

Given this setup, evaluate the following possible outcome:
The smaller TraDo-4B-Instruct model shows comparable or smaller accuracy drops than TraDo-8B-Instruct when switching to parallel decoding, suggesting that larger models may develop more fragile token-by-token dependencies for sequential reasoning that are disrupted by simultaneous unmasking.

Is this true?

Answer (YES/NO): NO